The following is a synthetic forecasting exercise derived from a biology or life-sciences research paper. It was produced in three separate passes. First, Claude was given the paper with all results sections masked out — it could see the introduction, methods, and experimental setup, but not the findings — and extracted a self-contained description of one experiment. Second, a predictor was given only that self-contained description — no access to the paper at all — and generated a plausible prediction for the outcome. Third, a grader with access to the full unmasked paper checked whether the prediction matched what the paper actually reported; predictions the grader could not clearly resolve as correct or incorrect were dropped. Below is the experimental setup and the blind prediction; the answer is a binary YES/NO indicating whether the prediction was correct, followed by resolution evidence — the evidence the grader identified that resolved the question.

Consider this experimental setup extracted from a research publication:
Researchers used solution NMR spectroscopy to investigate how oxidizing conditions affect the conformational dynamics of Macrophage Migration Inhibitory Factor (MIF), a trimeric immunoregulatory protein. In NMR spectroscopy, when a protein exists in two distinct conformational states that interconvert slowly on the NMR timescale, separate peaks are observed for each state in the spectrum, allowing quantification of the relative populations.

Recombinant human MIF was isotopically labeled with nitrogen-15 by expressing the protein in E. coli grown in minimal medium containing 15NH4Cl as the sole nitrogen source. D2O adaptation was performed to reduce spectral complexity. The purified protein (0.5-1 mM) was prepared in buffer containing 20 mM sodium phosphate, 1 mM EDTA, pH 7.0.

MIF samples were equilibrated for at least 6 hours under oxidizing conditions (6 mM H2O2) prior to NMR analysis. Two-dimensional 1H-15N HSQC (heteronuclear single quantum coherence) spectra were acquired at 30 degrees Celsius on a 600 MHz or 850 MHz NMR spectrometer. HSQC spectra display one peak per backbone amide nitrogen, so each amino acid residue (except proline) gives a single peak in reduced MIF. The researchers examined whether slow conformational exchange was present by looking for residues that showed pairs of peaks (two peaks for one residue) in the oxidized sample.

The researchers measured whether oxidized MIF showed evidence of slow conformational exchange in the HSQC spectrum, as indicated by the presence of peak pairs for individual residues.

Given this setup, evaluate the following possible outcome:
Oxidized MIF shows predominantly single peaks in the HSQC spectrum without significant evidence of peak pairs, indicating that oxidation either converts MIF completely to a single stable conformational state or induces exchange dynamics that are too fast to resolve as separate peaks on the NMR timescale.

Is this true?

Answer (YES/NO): NO